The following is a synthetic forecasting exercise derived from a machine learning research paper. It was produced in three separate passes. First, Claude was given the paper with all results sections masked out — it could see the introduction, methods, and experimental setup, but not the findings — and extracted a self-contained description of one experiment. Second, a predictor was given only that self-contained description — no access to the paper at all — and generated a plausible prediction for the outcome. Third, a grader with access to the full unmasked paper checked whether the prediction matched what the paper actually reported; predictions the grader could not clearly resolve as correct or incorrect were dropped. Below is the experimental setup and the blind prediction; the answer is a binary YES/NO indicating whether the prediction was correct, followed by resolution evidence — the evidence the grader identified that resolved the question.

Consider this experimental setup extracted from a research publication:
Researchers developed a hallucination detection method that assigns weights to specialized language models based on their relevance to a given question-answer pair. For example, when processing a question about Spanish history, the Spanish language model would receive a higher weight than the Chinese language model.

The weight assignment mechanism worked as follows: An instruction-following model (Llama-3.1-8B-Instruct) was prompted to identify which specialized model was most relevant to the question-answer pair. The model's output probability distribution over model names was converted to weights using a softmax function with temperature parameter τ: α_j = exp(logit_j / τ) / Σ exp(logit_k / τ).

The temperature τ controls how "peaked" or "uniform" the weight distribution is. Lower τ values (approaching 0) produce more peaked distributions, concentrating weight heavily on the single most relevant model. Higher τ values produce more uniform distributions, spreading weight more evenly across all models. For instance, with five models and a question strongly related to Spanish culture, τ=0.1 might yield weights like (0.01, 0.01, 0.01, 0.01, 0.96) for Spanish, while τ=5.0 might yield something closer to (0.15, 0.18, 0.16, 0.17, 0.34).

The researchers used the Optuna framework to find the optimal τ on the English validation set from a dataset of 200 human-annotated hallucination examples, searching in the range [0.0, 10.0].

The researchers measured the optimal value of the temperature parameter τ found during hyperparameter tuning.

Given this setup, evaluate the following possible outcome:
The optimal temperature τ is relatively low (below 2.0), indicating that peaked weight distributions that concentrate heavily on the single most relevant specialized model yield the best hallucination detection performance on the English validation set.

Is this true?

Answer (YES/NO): NO